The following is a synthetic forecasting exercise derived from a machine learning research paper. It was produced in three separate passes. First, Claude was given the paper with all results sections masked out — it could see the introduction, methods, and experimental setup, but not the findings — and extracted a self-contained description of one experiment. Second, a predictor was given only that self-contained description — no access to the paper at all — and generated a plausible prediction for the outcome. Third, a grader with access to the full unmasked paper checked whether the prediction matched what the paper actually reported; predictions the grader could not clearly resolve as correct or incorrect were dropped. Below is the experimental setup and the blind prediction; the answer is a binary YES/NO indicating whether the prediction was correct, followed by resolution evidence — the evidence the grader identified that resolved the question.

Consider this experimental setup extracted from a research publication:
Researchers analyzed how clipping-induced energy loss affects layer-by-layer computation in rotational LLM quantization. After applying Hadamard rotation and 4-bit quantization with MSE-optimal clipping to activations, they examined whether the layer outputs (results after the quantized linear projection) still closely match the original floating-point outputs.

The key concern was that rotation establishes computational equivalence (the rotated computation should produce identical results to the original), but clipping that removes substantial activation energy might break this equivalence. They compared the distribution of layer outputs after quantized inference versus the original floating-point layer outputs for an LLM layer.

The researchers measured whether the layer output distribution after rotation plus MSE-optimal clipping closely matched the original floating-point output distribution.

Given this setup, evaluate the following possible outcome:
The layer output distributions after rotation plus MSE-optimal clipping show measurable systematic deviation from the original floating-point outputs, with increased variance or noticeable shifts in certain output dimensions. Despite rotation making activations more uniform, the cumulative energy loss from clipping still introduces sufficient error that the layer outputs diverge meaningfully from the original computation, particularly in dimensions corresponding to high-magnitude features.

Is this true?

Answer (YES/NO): YES